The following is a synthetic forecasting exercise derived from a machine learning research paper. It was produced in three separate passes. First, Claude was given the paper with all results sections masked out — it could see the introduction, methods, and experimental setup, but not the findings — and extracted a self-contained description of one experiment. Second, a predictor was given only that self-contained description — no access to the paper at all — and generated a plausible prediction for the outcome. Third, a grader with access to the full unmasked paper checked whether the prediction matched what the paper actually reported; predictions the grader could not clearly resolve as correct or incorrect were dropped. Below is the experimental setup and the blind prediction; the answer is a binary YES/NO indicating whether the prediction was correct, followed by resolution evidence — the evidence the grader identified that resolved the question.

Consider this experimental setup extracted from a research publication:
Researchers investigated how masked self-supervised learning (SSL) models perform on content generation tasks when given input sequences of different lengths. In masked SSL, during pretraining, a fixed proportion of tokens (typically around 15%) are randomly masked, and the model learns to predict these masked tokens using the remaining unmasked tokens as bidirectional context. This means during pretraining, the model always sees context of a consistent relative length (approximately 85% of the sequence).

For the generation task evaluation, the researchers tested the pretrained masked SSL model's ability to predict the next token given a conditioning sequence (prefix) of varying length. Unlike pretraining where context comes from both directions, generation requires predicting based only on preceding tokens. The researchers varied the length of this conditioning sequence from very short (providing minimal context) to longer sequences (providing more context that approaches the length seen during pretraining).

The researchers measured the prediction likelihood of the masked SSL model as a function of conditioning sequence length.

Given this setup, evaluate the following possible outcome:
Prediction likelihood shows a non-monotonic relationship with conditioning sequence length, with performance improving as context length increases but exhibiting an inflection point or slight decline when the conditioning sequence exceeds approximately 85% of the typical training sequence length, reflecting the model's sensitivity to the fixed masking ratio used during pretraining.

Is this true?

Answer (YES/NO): NO